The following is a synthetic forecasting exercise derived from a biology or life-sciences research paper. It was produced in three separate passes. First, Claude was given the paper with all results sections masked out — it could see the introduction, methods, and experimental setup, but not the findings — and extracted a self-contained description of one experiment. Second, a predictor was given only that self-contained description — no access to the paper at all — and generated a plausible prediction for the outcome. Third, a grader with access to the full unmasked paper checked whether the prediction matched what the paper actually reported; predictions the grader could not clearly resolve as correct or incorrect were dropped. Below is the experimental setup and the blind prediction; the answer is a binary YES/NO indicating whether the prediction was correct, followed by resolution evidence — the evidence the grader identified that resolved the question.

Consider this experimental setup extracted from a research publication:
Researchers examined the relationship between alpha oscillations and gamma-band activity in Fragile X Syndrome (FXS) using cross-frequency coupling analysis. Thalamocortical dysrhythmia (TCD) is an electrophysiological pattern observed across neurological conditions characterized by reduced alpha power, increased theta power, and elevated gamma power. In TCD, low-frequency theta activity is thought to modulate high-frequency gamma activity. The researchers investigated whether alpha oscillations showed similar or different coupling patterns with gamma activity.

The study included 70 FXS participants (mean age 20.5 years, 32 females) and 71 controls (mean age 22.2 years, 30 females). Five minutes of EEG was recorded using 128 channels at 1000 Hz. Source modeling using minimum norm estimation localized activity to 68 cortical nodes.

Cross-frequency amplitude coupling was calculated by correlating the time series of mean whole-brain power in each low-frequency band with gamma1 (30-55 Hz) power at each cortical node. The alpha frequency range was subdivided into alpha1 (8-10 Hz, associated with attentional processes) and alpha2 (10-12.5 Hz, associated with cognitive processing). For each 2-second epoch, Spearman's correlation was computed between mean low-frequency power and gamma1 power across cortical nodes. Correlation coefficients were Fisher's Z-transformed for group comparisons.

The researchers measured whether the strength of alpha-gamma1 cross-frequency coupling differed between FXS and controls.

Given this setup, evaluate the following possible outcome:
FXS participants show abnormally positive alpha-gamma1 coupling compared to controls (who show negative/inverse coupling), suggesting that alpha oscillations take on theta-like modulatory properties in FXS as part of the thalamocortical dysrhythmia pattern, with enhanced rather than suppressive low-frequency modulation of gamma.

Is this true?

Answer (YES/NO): YES